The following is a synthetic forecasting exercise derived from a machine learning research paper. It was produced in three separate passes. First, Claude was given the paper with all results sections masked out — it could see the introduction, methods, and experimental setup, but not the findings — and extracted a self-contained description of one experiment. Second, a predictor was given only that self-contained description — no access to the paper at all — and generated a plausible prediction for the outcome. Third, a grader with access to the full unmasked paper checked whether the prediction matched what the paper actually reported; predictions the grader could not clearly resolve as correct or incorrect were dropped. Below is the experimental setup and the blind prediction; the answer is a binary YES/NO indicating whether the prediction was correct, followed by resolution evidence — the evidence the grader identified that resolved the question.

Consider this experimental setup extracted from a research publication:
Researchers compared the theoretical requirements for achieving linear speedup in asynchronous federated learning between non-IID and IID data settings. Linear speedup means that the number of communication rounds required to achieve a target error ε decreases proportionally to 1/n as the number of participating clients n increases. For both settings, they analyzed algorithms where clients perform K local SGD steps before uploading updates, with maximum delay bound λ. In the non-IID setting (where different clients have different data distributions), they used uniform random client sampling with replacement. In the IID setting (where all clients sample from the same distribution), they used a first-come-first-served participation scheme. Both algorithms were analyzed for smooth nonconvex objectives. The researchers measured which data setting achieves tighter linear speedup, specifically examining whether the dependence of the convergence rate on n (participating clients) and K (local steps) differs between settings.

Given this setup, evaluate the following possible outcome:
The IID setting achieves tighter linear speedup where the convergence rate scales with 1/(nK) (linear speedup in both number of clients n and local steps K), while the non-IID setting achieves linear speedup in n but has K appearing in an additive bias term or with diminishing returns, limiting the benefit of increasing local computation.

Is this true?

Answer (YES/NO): YES